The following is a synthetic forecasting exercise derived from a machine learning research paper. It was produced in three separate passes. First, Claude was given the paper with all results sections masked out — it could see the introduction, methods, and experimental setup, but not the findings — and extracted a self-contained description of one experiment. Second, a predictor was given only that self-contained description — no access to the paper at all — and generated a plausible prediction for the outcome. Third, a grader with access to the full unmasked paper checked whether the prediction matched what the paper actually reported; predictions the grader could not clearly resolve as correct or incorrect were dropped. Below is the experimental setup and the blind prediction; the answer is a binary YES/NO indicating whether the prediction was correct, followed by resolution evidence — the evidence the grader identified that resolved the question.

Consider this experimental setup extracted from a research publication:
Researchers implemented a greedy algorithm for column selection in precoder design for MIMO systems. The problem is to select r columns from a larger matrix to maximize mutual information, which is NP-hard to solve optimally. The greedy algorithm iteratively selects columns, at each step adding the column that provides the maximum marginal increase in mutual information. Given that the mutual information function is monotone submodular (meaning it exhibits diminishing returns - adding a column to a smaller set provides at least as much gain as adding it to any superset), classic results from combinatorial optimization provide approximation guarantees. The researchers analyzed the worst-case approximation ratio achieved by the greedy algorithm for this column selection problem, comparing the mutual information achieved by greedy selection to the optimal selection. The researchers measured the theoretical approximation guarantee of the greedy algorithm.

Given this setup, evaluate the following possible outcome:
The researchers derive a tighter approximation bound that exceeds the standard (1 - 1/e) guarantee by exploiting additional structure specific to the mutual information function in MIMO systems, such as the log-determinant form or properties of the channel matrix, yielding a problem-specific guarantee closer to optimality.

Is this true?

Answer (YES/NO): NO